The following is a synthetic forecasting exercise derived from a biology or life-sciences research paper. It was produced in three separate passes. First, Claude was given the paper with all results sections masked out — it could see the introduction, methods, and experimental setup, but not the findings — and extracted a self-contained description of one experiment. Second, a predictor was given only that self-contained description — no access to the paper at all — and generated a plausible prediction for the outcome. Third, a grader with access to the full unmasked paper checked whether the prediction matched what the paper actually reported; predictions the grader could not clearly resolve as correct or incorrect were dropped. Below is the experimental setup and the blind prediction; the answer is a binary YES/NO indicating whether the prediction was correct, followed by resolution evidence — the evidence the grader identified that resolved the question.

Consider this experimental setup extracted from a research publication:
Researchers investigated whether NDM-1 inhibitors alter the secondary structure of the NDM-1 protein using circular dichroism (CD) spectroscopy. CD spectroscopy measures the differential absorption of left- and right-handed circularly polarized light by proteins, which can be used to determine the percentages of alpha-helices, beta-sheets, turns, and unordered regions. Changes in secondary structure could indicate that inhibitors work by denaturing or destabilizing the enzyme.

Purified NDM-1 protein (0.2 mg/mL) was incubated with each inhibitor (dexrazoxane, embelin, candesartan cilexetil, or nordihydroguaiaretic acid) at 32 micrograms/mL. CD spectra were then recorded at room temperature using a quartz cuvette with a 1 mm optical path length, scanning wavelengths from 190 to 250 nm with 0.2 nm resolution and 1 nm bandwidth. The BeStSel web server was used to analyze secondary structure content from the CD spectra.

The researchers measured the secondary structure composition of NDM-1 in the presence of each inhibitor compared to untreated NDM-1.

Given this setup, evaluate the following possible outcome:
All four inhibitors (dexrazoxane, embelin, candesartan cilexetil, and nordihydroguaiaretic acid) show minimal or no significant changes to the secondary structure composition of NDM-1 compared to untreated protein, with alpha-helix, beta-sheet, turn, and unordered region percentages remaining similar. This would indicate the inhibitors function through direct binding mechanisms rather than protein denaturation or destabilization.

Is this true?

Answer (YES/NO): NO